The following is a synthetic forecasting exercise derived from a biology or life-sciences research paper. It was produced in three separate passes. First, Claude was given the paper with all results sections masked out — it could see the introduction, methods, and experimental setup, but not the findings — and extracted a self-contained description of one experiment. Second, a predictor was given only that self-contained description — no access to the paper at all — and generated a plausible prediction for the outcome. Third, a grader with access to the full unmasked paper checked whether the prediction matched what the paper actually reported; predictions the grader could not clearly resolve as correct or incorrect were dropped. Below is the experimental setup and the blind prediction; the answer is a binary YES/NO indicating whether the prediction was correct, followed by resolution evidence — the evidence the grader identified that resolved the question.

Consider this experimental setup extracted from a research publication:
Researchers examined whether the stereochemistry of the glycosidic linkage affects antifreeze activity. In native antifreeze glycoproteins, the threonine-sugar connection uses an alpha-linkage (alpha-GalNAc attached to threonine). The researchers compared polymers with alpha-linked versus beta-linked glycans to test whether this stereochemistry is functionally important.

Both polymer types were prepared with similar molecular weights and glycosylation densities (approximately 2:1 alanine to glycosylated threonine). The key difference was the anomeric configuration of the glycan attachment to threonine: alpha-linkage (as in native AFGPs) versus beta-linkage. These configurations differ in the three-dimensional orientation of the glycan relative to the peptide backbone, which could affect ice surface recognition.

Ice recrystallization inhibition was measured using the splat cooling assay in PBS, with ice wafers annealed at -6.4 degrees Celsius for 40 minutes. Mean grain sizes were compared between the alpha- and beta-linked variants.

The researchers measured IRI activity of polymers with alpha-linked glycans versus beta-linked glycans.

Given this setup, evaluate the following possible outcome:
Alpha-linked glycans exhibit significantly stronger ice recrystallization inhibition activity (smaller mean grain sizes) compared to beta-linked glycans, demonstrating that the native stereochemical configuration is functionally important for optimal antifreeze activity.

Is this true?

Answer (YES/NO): NO